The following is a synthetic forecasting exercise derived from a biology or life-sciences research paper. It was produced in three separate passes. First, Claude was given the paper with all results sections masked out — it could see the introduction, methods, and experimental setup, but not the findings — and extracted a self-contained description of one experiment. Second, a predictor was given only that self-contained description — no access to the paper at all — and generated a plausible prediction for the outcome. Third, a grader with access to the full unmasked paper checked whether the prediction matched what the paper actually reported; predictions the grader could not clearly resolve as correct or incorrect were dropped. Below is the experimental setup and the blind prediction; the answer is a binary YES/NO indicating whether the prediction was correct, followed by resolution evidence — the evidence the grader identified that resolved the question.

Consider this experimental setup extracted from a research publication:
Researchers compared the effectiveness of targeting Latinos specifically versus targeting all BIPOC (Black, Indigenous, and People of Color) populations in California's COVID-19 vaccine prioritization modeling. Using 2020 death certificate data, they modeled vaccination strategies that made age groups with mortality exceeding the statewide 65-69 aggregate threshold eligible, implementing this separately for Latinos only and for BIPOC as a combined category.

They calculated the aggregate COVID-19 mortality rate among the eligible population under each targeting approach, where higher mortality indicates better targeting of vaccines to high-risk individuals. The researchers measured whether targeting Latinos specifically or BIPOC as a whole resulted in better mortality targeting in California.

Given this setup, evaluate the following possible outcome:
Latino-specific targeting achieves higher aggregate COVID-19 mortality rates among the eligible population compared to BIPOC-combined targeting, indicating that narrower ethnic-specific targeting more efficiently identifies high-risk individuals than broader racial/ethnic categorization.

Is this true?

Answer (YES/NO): YES